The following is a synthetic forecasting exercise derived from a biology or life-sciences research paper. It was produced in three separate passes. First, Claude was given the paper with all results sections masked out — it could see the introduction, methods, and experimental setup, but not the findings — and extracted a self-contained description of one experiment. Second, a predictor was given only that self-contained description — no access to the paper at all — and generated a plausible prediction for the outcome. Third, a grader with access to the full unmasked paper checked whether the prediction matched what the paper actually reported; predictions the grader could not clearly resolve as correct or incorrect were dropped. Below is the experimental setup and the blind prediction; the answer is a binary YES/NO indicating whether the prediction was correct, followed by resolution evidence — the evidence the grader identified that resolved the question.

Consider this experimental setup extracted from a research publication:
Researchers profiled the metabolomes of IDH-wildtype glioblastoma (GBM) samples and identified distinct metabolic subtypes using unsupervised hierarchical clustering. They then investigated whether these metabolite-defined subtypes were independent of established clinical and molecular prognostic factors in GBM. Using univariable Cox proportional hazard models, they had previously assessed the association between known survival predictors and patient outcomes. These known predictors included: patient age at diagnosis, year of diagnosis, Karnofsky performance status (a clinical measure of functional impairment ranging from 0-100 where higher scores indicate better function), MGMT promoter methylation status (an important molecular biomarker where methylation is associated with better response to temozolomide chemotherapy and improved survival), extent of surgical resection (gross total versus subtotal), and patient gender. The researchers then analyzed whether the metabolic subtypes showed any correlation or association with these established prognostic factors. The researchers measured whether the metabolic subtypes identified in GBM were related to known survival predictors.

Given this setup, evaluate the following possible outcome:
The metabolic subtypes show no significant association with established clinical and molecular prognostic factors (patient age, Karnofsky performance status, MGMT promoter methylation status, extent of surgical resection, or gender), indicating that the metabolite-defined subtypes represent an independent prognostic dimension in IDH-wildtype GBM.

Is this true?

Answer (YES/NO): NO